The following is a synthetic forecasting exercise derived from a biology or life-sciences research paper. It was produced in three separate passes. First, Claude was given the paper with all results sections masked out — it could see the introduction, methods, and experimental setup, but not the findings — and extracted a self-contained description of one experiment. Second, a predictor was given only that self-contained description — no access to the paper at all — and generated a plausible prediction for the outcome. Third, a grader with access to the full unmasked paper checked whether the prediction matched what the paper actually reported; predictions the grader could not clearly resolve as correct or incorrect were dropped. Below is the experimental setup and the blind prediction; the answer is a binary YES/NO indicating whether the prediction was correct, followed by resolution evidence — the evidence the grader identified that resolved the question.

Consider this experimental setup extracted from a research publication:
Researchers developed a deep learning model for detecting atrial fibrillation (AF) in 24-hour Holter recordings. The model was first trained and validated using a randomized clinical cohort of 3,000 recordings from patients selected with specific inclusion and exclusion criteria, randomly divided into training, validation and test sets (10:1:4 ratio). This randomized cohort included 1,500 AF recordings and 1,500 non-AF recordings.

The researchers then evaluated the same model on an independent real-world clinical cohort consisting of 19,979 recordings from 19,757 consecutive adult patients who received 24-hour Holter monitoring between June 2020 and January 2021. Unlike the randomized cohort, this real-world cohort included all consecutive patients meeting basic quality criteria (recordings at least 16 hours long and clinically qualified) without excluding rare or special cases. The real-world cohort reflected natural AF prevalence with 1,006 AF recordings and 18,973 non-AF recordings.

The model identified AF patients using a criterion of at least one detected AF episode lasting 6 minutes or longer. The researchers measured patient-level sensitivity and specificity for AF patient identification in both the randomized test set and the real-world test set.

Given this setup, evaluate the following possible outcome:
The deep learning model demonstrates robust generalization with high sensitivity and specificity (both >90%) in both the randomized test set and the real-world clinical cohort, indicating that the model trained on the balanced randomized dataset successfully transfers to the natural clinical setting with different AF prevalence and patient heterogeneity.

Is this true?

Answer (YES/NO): YES